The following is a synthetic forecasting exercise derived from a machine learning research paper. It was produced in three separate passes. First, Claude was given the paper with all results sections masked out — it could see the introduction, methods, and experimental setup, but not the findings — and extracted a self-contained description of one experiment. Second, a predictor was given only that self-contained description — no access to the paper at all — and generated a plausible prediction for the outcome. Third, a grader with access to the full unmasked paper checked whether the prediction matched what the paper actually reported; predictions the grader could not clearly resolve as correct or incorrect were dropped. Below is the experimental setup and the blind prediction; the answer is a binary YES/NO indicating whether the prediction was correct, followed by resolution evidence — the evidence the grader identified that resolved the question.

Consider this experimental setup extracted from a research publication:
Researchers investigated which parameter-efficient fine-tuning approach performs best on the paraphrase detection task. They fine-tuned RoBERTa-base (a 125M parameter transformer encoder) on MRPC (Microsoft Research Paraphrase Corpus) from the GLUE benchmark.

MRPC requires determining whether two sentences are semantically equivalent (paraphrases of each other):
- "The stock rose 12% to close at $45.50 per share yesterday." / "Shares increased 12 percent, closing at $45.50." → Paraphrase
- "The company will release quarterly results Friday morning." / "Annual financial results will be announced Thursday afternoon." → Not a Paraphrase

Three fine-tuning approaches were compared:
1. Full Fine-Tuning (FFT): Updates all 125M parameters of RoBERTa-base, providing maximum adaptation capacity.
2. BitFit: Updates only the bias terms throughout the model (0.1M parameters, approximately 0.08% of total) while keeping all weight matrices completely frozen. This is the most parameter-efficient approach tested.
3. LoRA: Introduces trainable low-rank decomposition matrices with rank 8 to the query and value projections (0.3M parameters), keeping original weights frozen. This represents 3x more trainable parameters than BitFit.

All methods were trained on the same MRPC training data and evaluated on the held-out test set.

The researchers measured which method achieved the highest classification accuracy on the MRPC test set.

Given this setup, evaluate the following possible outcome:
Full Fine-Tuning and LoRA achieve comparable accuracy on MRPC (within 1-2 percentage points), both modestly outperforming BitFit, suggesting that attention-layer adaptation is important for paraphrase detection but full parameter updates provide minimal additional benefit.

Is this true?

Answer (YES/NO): NO